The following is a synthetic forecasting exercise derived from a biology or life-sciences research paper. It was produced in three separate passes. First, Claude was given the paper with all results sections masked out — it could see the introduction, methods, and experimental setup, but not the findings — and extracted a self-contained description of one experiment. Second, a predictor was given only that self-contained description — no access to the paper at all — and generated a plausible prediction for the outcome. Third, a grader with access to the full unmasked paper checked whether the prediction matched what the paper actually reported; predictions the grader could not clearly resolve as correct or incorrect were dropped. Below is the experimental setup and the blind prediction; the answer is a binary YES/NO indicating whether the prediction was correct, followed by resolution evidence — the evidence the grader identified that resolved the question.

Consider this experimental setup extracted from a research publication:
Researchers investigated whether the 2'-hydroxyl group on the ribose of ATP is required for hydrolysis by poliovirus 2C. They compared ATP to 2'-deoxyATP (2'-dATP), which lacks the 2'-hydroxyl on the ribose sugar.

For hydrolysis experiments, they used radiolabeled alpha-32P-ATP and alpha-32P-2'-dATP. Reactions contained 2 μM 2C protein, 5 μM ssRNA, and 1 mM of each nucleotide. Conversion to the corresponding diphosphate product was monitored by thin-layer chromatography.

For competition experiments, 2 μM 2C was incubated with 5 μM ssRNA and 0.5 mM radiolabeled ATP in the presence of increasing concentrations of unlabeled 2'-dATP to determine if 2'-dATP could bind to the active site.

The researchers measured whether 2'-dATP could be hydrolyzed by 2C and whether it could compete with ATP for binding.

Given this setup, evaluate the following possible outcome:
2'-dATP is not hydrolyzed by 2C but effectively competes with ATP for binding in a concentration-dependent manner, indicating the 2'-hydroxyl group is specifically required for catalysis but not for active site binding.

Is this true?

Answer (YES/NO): YES